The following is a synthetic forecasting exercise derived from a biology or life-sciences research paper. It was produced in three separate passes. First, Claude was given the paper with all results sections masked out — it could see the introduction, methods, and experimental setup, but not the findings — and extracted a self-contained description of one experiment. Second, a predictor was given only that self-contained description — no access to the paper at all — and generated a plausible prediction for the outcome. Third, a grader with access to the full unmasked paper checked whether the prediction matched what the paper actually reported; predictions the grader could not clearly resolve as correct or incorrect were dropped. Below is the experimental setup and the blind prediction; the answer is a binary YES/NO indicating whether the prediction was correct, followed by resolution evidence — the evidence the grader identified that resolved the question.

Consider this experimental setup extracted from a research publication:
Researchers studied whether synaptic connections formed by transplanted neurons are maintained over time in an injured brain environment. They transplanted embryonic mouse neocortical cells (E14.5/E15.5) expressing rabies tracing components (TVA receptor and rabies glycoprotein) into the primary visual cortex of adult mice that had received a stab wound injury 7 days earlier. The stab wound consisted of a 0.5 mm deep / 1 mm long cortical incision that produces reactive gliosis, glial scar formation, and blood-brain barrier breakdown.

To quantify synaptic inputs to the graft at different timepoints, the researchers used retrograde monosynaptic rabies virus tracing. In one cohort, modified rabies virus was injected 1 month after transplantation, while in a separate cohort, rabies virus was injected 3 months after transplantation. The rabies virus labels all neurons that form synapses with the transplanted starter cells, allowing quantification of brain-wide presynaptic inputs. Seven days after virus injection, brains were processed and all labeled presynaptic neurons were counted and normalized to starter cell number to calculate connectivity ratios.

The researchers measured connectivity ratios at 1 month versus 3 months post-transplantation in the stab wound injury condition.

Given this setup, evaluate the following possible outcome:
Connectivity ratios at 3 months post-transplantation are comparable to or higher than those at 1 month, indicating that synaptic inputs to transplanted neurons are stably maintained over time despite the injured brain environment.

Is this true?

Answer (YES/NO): NO